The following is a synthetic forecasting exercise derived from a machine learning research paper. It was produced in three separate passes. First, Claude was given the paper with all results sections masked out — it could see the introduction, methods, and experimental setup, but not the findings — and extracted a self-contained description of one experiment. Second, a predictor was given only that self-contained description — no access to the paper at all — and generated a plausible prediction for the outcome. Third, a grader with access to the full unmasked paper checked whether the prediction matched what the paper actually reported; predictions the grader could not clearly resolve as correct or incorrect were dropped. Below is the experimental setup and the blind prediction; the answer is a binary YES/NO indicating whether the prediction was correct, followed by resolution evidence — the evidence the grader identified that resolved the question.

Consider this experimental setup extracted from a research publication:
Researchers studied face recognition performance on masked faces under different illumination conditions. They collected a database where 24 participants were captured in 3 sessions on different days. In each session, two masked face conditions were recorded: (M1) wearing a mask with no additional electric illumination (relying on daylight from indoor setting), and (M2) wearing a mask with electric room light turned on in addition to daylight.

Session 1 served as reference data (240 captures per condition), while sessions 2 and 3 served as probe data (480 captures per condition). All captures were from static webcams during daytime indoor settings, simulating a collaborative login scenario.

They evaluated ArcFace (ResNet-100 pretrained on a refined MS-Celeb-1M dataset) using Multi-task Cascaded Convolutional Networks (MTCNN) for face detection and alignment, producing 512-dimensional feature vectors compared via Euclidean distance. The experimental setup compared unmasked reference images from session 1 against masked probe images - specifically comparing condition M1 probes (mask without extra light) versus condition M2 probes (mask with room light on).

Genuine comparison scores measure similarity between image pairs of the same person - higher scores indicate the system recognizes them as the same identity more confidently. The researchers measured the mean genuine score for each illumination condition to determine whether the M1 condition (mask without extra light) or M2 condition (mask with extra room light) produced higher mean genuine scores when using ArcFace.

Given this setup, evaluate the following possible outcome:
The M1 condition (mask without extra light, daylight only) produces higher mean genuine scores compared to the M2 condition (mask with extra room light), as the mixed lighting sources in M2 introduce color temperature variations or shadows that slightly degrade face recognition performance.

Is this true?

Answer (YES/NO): YES